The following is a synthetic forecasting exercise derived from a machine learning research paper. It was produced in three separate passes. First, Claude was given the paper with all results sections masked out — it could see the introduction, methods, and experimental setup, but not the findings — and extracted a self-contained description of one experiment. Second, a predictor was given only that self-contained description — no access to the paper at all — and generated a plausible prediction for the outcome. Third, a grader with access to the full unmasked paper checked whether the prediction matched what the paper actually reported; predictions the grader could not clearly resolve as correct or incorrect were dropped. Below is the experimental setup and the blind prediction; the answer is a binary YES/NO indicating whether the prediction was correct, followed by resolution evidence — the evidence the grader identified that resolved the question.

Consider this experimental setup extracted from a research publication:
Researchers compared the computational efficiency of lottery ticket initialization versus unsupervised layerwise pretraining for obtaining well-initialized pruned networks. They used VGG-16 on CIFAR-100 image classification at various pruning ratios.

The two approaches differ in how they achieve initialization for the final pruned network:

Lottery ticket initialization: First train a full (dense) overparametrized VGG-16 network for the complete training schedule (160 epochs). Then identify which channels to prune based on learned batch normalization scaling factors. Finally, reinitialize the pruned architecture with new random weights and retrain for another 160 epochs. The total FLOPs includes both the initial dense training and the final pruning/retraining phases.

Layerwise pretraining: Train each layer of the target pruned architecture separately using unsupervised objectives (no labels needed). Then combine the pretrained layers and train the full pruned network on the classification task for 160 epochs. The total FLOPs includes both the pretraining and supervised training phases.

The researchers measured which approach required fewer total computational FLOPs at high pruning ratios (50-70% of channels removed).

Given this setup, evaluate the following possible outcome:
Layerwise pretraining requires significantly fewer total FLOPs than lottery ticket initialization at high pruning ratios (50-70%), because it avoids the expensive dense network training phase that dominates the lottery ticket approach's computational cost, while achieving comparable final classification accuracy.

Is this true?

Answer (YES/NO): YES